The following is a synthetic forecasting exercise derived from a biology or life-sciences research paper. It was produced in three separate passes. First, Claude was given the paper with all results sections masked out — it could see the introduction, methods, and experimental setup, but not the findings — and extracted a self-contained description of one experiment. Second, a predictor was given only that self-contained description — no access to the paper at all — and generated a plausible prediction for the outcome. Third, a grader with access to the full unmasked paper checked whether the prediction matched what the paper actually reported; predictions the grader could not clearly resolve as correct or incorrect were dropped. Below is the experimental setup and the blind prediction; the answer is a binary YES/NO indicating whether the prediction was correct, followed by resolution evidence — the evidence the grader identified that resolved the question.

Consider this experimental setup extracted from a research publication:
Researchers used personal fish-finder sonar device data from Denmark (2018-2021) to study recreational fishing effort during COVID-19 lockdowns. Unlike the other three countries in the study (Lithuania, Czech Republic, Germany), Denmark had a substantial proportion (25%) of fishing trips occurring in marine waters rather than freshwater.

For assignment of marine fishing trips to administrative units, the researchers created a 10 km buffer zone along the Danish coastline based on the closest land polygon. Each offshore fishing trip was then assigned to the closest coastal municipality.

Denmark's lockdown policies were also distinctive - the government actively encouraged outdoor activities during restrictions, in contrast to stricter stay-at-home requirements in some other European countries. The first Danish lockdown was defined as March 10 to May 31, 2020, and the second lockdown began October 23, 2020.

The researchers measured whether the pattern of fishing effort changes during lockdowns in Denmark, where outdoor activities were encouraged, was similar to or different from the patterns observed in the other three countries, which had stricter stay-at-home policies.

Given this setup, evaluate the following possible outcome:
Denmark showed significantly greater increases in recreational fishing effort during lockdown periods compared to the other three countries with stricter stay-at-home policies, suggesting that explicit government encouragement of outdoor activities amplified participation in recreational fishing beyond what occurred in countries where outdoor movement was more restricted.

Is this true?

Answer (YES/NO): NO